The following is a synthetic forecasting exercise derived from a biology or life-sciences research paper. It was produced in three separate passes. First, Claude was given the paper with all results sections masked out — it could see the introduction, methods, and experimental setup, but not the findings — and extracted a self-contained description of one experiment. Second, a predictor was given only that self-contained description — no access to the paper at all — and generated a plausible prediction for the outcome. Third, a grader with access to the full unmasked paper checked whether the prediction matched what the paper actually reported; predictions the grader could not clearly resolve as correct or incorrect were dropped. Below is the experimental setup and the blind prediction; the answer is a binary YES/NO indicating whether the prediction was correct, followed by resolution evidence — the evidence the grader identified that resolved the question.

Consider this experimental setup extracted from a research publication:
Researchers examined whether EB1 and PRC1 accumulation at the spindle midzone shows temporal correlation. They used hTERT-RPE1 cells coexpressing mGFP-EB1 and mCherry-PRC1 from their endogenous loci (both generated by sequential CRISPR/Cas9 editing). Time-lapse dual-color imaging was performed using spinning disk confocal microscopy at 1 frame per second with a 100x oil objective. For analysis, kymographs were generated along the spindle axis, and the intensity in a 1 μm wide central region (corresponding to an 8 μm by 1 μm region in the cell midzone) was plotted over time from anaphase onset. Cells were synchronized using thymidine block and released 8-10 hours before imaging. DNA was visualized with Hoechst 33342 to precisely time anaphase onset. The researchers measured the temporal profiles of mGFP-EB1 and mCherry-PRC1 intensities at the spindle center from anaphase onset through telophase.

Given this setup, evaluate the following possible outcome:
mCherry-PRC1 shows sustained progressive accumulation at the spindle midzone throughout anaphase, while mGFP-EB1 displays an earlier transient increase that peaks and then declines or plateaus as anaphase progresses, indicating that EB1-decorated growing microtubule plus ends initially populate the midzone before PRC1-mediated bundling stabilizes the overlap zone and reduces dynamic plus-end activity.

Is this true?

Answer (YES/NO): NO